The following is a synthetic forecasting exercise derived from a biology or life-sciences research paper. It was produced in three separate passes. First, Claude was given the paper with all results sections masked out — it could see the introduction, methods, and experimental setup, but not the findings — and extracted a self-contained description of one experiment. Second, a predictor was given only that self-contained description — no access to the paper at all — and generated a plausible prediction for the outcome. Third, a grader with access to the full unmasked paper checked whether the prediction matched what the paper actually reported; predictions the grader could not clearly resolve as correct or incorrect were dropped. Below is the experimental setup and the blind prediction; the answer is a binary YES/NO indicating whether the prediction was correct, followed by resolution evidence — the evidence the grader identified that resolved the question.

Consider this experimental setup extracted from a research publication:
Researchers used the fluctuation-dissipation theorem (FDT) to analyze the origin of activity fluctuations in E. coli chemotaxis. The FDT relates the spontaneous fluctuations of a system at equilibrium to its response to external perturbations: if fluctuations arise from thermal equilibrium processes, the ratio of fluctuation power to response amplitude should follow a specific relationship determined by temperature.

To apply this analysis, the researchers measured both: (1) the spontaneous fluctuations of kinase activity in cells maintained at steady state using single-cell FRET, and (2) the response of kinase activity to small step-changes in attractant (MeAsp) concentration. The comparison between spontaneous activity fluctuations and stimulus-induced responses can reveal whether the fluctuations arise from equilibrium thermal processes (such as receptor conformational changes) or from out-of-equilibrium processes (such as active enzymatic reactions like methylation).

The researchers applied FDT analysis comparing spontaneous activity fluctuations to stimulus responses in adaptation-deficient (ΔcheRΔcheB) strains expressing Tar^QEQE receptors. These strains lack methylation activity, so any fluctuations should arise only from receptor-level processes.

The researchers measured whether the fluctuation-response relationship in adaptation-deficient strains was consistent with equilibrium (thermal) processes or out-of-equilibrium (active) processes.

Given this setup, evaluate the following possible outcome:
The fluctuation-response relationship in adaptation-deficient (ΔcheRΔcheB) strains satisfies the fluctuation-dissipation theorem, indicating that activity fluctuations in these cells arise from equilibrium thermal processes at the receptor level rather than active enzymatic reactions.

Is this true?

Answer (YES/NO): YES